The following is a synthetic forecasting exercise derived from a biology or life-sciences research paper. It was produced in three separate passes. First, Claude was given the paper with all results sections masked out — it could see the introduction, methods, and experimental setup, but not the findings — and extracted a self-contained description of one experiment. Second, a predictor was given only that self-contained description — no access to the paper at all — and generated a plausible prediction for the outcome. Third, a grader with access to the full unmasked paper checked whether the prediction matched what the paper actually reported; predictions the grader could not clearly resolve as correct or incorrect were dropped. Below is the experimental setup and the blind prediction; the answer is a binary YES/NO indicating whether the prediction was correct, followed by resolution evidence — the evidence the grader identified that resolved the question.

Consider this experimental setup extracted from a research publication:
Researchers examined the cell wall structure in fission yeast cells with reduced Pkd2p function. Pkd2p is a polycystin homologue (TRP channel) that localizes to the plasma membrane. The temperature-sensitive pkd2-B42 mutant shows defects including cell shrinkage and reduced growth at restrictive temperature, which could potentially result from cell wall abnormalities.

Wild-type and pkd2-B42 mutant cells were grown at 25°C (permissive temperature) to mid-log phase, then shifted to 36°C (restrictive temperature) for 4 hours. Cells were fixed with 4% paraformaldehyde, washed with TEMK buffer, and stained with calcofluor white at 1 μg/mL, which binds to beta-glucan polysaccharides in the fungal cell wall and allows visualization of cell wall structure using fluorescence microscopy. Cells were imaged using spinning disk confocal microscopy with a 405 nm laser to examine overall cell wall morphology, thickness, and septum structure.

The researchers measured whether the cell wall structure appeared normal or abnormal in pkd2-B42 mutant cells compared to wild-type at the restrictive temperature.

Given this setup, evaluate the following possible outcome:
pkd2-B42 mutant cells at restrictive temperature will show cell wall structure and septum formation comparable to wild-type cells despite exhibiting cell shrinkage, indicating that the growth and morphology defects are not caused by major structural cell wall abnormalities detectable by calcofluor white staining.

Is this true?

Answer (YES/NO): NO